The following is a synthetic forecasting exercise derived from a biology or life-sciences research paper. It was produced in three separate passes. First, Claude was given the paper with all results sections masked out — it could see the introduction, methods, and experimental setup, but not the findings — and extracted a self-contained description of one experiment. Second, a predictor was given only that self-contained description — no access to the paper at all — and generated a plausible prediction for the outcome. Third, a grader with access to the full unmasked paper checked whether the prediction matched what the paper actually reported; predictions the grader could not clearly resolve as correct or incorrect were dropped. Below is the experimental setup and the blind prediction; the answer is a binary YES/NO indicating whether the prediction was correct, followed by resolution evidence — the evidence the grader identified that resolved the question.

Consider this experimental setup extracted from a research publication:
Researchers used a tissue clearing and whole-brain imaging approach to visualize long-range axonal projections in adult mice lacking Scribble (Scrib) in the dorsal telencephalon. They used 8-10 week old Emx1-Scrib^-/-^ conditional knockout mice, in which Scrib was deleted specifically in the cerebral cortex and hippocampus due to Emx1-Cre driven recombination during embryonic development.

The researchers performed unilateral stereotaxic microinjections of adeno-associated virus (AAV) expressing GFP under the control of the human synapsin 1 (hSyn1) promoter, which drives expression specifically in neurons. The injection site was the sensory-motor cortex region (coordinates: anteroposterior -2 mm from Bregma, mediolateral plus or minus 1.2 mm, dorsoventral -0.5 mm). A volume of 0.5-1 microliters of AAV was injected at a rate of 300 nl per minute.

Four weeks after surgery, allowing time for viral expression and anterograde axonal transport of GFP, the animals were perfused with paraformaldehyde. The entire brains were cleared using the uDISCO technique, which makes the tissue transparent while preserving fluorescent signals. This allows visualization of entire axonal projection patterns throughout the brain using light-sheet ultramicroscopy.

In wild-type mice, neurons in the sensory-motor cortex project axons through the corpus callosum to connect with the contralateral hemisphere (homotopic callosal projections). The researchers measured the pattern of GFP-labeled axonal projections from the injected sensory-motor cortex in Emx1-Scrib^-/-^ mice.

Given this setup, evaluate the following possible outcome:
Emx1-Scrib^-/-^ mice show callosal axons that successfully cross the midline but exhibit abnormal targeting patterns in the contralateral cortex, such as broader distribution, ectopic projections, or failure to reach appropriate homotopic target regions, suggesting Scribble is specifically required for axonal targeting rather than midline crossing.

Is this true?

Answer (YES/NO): NO